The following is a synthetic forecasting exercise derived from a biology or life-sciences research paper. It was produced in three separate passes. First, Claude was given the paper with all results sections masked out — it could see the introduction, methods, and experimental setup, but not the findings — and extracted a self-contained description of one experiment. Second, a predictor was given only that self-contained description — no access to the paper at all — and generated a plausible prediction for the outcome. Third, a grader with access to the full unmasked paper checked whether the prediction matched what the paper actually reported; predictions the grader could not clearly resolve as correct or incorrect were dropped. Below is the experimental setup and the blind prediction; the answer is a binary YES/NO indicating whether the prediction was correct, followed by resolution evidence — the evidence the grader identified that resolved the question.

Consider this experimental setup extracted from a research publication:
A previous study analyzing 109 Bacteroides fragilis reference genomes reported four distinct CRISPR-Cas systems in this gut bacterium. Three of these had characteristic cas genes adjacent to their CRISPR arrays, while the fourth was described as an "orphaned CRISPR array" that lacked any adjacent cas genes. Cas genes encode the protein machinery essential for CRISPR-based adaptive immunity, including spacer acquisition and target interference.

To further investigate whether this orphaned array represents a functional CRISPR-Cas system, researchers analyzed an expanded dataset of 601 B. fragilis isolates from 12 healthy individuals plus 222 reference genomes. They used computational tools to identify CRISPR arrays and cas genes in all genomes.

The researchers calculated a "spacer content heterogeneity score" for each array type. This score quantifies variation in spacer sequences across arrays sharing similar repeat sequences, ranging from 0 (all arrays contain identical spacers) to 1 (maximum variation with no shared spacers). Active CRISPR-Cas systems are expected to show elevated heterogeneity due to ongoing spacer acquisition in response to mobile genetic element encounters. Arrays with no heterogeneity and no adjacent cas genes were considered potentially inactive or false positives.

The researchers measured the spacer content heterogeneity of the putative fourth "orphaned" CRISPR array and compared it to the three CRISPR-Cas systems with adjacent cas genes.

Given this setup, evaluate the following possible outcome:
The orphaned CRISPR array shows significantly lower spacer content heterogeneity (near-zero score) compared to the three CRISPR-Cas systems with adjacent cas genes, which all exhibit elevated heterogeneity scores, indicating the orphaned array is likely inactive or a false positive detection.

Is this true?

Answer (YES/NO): NO